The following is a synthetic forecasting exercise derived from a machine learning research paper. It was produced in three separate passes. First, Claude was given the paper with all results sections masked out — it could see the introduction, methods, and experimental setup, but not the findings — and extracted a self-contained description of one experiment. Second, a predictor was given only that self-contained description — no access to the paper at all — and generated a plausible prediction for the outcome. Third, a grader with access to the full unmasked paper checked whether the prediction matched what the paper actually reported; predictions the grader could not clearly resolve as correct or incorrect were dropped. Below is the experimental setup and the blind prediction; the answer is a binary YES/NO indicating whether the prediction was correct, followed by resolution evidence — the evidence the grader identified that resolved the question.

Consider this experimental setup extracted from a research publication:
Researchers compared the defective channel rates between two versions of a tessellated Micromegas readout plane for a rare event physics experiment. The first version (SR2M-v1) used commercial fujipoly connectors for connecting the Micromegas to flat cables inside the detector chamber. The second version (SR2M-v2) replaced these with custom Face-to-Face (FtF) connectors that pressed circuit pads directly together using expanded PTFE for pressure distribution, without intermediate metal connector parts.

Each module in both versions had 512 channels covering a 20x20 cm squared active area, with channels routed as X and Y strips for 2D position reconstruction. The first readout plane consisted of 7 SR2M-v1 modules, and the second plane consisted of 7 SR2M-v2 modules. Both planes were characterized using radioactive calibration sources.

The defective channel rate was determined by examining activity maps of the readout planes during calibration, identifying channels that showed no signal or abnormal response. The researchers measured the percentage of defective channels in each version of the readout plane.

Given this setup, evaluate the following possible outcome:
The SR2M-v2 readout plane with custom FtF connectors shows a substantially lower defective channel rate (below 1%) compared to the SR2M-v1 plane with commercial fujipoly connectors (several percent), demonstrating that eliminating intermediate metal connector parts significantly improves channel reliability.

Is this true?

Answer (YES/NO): NO